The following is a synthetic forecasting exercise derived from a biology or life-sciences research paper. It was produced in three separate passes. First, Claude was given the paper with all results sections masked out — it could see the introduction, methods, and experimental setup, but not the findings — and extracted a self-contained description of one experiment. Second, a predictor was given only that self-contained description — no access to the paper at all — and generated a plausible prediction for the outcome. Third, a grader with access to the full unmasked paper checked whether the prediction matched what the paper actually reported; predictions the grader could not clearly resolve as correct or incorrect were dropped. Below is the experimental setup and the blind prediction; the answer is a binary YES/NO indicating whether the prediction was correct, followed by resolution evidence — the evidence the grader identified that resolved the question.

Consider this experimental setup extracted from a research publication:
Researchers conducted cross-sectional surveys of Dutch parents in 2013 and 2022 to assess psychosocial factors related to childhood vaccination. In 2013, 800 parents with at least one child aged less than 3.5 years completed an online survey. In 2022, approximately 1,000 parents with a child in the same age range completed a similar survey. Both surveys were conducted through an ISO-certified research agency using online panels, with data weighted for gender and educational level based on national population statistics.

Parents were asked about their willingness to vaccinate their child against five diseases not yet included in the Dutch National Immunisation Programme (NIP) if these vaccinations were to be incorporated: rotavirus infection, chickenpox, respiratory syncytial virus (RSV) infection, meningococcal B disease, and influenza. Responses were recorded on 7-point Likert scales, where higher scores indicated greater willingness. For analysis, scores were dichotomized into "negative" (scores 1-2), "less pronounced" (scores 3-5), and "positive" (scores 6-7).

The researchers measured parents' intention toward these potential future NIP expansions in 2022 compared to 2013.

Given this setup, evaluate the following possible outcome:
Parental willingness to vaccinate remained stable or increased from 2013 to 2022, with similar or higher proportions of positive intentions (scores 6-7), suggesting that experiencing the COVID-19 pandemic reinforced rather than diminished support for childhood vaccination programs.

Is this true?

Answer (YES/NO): YES